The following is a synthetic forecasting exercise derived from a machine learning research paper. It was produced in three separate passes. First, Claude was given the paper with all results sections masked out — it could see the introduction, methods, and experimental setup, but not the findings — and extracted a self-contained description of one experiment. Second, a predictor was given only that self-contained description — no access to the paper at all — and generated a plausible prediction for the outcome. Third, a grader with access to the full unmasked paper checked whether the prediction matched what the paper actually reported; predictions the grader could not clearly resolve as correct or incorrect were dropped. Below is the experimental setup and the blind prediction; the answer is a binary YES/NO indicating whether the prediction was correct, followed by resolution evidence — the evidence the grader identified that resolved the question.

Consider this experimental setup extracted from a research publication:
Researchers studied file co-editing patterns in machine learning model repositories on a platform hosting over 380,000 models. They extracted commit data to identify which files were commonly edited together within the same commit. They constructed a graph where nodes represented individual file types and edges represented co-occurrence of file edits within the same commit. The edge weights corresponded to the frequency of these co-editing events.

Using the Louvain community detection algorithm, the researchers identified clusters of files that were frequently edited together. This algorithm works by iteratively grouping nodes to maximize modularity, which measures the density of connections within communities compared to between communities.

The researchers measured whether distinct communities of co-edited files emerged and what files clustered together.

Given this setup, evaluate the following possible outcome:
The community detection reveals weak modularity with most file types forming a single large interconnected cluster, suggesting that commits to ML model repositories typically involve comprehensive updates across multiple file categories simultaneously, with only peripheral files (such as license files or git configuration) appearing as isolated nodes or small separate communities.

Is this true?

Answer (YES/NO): NO